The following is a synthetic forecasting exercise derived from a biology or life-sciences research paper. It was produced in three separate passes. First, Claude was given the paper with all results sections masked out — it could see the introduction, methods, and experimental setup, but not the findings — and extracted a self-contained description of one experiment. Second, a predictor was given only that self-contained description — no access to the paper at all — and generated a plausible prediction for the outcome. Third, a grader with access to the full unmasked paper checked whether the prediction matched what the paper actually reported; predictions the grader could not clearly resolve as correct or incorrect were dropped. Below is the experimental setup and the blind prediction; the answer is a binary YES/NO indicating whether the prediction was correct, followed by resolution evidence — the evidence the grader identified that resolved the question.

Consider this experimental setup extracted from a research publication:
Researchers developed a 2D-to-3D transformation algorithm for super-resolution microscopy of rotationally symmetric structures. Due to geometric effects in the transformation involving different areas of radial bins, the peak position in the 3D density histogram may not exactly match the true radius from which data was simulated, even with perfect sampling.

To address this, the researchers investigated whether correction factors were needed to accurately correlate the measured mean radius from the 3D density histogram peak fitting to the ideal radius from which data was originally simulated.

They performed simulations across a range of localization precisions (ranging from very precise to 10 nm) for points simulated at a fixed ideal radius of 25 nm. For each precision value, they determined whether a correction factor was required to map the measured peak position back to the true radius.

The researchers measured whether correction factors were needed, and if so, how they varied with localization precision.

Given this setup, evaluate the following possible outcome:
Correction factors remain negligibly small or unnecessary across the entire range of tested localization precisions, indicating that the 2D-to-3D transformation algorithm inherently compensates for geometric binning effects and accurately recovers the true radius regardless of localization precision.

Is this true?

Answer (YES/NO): NO